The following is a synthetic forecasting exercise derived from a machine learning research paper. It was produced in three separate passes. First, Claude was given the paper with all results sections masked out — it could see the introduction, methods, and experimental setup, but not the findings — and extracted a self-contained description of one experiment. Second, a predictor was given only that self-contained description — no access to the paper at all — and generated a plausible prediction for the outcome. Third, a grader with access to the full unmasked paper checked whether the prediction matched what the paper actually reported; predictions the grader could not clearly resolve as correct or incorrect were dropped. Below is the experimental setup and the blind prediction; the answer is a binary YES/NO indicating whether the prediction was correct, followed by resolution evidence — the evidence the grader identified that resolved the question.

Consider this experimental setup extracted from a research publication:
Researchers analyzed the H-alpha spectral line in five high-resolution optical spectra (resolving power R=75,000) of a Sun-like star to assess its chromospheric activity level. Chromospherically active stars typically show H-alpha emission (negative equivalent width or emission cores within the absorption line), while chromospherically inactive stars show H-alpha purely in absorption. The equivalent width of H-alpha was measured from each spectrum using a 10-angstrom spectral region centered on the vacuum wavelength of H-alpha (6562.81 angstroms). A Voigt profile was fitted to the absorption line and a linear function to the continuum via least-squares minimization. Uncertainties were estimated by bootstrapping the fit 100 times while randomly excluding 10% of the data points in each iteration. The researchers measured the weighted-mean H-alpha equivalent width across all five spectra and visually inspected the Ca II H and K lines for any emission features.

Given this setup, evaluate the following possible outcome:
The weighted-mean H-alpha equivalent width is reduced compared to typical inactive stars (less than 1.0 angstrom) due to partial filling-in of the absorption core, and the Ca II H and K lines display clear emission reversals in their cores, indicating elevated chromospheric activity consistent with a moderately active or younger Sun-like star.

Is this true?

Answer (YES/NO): NO